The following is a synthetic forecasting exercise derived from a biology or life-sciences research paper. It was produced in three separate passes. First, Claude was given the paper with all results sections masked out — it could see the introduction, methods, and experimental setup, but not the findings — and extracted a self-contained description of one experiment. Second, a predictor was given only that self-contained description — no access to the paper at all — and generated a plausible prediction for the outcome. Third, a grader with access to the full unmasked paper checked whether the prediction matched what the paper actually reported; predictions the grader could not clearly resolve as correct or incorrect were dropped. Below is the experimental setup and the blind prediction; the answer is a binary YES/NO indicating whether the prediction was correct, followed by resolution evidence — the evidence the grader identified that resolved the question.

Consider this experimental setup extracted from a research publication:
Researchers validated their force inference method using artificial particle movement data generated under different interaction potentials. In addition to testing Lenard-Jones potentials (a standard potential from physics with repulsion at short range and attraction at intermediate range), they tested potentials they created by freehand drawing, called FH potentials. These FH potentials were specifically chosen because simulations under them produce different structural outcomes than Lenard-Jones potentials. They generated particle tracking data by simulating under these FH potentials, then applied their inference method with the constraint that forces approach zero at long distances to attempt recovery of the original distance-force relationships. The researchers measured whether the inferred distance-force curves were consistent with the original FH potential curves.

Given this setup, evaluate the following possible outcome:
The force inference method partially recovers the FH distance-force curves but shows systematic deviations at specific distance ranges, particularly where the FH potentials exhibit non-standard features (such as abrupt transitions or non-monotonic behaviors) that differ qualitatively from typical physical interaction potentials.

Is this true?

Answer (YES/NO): NO